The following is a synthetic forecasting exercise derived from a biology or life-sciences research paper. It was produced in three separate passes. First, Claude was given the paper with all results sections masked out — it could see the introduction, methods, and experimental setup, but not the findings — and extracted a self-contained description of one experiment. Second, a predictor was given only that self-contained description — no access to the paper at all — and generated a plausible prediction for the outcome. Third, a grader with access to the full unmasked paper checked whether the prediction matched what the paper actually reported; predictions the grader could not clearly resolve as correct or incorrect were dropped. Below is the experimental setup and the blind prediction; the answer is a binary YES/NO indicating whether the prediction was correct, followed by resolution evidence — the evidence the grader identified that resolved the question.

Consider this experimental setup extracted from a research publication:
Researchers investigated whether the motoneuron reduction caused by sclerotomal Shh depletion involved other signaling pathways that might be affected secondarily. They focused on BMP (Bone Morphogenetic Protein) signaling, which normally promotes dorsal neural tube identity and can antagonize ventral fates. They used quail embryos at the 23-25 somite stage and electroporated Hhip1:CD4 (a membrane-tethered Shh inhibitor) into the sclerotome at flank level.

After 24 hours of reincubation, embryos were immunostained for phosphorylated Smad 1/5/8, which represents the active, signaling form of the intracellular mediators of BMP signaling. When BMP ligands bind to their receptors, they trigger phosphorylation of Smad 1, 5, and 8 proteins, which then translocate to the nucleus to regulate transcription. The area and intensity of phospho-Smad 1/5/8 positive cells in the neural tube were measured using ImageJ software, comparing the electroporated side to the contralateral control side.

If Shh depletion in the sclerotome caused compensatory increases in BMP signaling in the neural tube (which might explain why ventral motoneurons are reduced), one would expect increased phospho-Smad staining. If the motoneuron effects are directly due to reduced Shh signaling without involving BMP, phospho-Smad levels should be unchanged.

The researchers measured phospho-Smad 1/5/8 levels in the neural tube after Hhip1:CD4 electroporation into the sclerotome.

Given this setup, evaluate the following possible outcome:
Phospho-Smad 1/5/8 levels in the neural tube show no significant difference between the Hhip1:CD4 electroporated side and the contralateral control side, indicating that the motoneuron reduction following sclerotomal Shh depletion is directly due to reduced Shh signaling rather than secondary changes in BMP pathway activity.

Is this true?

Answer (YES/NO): YES